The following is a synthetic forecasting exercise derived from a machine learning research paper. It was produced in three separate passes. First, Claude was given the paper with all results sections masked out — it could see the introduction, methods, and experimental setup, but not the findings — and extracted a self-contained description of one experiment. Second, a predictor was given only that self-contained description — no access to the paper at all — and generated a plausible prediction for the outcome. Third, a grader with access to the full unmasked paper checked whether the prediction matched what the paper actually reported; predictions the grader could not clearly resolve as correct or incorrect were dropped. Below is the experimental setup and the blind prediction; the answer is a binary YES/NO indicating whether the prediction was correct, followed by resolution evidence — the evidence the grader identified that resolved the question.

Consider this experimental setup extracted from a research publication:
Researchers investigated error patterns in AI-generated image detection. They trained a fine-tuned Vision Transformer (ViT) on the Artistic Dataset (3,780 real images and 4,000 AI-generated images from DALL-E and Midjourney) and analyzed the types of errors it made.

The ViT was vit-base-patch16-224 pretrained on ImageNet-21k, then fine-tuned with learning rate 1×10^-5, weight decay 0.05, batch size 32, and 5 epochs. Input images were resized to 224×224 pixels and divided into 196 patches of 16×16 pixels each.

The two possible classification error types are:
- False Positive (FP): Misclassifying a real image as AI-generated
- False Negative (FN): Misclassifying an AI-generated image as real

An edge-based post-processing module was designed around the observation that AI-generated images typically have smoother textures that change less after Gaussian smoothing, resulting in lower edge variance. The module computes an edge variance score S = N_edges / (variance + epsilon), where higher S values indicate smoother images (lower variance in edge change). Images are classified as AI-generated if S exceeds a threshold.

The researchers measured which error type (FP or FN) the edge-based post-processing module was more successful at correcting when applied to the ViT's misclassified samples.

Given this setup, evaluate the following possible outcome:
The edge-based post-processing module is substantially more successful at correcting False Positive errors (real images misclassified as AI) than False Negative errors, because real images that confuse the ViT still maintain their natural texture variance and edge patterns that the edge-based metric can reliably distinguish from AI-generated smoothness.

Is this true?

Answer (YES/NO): YES